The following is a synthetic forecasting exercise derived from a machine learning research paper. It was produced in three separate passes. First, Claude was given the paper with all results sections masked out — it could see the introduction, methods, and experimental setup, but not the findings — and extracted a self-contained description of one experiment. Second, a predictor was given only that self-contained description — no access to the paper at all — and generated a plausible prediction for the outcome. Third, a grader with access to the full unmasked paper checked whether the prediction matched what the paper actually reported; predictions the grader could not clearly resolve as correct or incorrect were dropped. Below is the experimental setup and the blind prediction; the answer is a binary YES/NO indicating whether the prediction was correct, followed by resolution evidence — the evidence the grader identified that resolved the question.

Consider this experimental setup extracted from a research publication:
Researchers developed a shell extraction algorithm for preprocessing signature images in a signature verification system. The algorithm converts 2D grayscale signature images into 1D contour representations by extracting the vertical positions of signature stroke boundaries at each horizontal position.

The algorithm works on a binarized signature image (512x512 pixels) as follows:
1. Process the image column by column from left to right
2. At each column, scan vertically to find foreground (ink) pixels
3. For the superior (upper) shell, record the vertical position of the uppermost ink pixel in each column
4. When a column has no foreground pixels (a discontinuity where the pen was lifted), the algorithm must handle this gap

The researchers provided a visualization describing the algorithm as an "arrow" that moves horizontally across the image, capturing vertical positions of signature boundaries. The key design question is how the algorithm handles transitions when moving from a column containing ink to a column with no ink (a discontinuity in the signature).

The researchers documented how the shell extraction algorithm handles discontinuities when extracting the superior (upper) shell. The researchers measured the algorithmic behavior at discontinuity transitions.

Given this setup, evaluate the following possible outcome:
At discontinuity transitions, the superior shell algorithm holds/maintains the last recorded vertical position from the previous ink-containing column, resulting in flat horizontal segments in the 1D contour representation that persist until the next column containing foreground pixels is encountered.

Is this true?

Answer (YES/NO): NO